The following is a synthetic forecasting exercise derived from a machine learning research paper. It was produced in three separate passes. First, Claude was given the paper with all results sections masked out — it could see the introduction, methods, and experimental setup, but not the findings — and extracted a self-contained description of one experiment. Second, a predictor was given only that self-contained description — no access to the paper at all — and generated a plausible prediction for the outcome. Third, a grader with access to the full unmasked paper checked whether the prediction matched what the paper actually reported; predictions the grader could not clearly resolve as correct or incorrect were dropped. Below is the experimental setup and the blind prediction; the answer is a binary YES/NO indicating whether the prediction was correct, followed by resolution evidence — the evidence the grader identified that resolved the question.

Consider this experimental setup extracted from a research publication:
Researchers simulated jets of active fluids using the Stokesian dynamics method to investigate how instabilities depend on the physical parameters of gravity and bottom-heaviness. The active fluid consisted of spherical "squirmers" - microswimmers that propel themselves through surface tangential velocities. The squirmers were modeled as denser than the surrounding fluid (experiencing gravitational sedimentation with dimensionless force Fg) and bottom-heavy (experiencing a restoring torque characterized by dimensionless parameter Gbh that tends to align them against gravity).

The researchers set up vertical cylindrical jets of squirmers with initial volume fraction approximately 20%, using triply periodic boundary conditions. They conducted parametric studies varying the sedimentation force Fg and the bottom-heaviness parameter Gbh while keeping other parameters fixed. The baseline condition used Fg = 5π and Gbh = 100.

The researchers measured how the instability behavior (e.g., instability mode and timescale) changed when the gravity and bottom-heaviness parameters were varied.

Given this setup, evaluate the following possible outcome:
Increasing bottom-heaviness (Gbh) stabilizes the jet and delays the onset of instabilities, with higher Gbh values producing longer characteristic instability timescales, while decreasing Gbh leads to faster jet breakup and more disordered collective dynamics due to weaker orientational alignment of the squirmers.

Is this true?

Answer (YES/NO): NO